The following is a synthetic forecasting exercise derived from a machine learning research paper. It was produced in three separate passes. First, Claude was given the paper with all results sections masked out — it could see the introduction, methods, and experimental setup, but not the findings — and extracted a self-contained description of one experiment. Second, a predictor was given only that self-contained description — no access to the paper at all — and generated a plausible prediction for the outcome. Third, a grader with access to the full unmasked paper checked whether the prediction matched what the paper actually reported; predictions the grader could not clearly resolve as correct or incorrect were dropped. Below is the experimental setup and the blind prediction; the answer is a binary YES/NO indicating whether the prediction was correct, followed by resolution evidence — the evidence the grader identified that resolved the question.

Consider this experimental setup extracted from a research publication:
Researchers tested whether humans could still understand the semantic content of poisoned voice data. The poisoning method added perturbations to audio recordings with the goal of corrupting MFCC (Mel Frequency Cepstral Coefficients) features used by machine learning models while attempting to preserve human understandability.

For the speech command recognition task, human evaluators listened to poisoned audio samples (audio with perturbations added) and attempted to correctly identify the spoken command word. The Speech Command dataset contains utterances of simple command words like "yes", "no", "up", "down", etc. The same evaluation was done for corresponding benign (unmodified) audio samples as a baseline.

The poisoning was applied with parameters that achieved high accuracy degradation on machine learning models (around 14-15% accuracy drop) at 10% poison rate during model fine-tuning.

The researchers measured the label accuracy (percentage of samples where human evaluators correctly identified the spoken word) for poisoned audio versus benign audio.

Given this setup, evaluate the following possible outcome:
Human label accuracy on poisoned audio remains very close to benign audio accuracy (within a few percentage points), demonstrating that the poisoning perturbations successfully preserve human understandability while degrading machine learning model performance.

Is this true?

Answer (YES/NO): YES